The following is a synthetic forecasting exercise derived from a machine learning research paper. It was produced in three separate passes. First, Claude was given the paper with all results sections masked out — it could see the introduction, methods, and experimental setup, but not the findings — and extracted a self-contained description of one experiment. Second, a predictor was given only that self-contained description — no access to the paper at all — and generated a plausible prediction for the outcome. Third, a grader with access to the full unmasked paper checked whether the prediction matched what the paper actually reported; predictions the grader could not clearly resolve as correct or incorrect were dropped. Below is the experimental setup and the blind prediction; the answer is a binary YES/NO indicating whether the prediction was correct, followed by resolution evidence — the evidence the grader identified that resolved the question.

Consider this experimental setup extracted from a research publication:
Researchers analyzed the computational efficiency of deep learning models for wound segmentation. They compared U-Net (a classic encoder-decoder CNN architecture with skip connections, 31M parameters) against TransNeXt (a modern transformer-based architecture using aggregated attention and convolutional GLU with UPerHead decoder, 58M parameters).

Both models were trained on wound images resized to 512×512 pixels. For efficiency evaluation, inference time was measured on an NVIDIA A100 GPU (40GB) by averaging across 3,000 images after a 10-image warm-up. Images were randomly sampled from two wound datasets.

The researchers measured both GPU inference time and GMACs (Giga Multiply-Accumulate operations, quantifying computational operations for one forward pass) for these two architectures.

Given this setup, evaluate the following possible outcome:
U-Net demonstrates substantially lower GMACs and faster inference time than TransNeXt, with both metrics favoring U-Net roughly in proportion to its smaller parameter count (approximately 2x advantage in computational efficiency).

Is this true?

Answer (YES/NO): NO